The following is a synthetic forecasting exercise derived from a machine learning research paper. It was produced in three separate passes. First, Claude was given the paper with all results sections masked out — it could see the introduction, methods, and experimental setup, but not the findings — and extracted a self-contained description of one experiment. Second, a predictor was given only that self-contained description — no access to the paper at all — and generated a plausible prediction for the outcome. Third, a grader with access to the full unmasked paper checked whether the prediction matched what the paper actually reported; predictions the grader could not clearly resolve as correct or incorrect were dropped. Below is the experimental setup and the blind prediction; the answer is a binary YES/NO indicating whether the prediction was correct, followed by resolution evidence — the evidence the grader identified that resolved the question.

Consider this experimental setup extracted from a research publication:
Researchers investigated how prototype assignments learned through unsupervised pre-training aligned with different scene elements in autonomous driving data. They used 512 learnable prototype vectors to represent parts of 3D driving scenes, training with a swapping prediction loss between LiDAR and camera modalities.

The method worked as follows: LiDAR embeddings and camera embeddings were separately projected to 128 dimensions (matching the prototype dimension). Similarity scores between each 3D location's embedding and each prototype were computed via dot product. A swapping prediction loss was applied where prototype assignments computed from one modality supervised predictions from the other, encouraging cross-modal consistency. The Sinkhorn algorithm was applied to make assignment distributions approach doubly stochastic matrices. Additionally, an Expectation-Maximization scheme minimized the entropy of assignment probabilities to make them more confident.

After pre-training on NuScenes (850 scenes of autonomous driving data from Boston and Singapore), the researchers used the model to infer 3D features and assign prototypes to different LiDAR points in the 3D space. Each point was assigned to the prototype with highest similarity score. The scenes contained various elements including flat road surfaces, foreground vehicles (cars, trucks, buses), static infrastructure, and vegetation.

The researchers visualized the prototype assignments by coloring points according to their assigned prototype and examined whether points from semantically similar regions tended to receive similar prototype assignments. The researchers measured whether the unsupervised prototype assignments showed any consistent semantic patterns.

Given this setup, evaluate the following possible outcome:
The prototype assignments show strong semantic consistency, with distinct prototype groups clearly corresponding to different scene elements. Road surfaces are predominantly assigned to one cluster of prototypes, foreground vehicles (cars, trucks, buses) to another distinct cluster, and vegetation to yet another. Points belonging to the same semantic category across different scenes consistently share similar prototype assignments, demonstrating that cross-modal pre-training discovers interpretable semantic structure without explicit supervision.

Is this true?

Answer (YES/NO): NO